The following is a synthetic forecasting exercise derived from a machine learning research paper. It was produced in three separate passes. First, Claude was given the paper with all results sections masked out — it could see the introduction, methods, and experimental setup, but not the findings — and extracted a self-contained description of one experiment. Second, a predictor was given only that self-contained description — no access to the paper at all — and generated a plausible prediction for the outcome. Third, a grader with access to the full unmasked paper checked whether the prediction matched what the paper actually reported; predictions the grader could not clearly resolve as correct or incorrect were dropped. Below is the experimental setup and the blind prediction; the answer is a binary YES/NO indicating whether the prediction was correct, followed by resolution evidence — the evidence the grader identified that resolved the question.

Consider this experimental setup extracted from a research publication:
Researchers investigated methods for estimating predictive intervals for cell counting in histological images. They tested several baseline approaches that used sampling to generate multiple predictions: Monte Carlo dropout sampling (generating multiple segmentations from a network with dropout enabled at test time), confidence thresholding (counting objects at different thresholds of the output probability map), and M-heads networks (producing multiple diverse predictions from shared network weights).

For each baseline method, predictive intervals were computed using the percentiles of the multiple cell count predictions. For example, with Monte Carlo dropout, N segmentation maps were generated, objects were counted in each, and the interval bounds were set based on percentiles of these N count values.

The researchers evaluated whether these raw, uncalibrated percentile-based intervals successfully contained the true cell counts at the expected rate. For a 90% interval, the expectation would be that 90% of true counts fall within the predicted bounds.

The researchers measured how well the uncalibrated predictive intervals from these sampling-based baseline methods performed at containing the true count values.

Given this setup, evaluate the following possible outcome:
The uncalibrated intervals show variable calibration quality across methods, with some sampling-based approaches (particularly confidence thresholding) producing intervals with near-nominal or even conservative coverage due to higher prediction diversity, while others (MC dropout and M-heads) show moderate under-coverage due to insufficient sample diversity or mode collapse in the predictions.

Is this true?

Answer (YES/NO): NO